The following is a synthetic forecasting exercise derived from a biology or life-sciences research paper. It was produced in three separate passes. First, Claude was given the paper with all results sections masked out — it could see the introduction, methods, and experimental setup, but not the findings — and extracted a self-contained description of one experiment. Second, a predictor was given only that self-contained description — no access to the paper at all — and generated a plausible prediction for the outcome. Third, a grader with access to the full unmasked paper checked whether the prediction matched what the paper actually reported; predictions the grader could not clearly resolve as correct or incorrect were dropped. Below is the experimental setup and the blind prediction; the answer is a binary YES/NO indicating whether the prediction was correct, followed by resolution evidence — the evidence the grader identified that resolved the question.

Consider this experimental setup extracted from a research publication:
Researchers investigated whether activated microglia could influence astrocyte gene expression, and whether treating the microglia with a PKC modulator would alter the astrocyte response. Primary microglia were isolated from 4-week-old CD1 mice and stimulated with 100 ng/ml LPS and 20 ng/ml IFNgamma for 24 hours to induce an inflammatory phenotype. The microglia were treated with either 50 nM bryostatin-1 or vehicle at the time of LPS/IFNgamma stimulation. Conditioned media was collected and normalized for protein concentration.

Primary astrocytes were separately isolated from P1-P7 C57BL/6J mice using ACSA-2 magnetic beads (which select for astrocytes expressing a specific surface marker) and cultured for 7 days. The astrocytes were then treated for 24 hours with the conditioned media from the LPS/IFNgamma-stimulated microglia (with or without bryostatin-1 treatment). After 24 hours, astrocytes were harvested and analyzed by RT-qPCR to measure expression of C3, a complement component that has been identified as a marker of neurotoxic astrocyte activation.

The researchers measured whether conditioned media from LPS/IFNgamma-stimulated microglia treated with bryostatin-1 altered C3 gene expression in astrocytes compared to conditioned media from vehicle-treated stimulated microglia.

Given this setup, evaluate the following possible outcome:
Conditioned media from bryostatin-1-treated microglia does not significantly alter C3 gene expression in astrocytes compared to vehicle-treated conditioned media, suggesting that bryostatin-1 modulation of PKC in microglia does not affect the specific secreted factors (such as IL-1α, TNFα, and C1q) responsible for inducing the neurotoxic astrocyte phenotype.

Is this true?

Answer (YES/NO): NO